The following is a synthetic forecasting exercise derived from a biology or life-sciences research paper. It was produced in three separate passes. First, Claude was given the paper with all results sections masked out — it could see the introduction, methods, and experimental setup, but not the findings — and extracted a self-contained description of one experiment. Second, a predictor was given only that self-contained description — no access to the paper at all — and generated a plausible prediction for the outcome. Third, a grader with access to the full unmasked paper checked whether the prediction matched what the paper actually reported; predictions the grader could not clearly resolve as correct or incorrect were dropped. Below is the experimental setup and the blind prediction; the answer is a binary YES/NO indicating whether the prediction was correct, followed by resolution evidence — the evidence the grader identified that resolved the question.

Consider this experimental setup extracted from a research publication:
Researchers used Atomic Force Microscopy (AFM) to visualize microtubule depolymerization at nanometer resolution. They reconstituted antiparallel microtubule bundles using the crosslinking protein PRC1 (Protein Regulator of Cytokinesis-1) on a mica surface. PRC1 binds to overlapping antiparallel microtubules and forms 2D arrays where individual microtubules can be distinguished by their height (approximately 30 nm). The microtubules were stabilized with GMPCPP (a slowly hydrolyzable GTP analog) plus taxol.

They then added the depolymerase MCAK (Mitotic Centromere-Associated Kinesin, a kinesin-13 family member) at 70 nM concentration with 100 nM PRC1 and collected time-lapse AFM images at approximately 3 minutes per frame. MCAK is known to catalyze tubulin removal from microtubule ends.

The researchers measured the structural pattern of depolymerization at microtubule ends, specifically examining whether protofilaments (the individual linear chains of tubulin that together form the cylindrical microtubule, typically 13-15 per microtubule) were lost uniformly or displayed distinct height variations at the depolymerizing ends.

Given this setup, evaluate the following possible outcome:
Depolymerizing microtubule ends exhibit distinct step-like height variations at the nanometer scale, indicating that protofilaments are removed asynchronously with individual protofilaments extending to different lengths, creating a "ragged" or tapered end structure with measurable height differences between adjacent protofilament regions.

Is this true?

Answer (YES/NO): YES